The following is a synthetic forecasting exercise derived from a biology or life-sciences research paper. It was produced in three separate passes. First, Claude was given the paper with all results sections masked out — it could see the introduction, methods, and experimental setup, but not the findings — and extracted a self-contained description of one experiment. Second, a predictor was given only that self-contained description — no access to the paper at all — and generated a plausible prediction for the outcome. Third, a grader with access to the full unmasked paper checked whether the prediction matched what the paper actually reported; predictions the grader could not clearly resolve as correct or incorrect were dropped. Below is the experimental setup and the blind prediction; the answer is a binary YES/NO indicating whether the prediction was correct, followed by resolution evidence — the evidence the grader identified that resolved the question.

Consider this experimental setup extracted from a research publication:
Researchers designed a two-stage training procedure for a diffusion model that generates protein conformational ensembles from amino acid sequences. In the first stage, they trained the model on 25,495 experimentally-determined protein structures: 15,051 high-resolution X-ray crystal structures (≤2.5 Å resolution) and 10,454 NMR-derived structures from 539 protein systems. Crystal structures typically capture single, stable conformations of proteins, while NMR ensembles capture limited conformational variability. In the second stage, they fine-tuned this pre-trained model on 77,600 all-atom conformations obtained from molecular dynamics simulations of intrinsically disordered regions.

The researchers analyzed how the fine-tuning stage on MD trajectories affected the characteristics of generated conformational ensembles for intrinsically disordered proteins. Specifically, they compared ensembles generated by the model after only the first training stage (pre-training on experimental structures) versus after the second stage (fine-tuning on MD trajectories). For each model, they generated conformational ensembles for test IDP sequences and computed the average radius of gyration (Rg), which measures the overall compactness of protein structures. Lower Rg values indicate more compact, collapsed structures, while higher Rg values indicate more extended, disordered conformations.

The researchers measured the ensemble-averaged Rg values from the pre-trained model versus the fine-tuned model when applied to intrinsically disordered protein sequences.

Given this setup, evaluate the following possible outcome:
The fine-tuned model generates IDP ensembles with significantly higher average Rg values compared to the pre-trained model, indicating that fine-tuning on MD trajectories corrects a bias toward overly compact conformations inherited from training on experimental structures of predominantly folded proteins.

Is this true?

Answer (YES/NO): YES